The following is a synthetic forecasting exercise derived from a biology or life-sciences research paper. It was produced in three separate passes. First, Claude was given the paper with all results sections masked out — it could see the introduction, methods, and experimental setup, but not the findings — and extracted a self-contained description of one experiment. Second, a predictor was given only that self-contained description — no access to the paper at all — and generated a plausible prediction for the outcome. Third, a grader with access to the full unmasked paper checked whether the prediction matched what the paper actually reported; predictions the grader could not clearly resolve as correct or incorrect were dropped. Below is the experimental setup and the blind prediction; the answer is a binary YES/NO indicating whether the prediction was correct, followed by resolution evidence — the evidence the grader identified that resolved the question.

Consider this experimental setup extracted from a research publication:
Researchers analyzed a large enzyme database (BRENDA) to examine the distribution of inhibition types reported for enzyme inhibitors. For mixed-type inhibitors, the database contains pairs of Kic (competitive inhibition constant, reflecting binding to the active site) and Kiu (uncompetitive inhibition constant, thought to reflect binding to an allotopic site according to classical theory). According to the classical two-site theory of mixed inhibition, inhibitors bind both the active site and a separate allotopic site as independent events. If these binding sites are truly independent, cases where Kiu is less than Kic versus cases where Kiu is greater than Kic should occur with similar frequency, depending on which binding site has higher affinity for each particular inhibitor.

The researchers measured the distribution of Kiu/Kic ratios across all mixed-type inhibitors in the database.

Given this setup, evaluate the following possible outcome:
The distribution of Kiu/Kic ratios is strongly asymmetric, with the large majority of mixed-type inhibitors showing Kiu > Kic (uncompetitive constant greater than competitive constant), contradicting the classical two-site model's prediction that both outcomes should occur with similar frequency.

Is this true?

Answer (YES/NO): YES